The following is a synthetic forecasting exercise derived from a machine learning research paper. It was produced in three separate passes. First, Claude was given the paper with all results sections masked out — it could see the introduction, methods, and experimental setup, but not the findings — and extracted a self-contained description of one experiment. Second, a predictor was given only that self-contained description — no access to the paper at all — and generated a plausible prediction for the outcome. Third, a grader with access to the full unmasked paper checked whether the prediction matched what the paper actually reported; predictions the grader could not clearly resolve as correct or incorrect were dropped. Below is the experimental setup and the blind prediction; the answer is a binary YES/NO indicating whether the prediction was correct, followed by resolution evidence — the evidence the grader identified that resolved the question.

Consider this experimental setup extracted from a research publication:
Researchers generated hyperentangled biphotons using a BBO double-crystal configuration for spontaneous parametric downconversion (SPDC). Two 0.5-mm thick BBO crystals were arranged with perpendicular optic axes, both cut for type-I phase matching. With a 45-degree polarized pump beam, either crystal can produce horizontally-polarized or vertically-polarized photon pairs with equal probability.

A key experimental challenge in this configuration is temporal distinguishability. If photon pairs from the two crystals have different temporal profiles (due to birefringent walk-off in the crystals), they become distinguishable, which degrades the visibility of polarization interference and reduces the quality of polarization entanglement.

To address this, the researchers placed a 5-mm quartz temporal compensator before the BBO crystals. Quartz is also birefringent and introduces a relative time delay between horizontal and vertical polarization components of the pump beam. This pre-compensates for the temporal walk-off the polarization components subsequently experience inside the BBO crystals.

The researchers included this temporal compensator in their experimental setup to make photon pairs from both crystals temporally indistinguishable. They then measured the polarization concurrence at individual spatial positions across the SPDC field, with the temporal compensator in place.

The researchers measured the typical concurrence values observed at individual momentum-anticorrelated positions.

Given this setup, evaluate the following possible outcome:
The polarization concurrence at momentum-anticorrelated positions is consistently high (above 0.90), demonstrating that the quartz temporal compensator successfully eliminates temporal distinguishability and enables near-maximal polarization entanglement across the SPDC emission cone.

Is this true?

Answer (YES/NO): NO